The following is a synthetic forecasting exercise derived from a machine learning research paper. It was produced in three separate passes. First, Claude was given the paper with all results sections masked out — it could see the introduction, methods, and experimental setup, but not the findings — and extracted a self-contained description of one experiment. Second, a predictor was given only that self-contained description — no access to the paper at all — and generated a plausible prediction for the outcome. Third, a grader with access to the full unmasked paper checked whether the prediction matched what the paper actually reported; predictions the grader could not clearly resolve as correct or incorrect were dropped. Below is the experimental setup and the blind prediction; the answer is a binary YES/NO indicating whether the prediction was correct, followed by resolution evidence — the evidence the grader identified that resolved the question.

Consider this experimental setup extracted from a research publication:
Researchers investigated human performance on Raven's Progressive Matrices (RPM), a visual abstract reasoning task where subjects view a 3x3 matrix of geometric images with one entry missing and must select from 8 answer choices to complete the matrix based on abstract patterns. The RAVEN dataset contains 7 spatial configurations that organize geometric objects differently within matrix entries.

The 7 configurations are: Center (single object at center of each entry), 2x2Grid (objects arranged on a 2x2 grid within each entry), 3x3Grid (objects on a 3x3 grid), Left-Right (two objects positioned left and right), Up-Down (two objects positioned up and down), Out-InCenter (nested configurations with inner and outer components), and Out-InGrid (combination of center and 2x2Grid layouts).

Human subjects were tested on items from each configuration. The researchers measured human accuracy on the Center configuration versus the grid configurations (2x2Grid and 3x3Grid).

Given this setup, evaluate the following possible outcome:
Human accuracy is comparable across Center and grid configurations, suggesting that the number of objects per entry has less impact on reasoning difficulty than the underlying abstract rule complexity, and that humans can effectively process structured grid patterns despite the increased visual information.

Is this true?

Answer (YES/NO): NO